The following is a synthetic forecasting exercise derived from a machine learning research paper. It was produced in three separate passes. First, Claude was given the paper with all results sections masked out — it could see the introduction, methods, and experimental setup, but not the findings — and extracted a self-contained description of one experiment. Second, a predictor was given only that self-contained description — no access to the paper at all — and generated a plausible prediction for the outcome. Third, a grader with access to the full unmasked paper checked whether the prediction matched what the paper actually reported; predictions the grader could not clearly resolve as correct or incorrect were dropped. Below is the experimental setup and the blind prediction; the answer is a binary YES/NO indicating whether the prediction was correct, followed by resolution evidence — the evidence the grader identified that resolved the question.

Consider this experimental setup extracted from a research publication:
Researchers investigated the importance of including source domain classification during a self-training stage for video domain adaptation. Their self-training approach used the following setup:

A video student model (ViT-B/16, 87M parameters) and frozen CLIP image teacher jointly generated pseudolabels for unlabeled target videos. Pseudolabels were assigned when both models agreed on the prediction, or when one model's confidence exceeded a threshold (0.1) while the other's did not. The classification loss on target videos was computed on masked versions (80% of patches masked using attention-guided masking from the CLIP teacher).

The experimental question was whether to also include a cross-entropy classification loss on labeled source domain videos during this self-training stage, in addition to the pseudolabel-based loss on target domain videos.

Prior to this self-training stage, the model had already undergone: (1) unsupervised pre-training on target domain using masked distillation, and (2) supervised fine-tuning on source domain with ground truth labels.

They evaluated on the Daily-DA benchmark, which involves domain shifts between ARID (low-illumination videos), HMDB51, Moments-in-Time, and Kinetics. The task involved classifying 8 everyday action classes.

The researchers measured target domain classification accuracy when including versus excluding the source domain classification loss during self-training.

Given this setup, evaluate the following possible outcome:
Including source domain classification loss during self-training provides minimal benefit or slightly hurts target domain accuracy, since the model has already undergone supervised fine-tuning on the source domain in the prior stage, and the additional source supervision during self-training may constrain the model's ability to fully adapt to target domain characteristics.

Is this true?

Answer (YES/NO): NO